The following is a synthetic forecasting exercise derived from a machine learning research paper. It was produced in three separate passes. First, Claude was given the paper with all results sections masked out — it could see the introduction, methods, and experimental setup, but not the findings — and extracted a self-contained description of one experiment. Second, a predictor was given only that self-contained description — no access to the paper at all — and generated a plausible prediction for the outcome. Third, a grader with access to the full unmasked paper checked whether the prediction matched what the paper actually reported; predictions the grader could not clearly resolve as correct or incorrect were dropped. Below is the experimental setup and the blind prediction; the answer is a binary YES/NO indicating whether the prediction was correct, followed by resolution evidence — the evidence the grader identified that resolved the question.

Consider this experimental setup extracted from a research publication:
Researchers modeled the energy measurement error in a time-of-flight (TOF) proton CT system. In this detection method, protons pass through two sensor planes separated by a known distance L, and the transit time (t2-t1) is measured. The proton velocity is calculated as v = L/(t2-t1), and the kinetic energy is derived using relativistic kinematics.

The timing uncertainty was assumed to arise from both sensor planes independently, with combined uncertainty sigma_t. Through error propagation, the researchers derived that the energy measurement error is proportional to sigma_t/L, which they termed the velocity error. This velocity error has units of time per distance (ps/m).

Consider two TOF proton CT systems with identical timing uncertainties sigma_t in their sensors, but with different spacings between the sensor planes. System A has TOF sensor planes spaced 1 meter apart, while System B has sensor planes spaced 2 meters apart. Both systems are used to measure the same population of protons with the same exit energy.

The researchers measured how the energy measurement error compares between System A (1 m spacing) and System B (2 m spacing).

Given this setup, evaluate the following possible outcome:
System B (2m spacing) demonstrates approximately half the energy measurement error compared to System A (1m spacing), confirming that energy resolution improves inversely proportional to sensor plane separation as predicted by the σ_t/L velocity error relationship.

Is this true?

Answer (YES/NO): YES